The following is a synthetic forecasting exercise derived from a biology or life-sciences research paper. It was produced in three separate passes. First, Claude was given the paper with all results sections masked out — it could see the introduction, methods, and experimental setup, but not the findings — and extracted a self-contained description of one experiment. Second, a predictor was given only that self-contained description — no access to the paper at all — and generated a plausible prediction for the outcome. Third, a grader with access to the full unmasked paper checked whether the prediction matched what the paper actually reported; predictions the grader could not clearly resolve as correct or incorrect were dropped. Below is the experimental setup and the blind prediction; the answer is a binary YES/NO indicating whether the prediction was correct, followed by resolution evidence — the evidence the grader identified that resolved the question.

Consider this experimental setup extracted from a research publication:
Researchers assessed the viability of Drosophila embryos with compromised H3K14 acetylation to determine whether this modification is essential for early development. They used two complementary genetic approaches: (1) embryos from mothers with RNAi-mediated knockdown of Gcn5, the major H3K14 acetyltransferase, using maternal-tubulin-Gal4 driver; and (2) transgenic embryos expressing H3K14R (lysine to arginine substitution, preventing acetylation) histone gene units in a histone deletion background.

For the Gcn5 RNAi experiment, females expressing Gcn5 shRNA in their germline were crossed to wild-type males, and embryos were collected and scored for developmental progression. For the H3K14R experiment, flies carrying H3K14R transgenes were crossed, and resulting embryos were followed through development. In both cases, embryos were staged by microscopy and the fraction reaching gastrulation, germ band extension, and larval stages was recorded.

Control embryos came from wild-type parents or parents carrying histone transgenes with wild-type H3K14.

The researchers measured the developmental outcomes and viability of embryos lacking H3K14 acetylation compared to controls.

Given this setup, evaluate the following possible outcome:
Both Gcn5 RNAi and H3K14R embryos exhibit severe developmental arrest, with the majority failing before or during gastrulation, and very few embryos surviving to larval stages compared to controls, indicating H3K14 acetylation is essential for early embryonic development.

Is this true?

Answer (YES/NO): NO